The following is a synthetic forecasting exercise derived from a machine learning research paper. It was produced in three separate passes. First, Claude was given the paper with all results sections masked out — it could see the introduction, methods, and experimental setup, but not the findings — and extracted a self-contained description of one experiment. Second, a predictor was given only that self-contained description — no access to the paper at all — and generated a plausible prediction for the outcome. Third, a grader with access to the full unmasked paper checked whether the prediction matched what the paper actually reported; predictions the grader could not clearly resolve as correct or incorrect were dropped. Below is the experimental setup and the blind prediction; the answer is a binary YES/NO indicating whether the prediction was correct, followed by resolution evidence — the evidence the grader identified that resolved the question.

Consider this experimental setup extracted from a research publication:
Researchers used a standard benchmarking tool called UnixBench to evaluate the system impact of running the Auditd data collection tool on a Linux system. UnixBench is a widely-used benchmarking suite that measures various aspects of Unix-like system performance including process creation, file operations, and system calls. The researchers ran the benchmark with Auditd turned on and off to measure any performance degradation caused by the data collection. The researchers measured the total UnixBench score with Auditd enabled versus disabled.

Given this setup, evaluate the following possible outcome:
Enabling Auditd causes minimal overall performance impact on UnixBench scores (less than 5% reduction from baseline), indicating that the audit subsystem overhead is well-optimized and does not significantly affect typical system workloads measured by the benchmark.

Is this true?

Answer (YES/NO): YES